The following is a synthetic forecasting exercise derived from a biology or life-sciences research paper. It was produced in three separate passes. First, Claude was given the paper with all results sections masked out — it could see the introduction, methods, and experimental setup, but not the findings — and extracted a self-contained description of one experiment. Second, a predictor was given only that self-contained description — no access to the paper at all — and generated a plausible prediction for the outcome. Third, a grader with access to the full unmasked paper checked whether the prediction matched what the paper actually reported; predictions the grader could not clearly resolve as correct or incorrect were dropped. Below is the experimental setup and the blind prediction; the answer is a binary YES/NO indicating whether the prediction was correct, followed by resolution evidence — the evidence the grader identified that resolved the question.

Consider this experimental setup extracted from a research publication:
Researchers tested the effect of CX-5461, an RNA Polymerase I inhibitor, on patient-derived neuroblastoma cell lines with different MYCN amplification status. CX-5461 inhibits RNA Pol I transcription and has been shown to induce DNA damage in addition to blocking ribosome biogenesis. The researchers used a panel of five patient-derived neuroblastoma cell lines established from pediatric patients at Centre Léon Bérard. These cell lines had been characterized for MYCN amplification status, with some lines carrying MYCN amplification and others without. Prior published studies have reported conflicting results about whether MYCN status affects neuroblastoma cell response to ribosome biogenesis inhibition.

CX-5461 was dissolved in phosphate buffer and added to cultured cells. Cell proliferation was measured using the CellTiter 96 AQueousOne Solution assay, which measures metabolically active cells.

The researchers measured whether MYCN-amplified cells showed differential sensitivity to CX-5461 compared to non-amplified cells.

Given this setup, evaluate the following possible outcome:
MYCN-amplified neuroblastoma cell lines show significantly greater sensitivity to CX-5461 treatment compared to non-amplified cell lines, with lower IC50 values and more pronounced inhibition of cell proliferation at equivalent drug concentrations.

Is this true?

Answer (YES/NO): NO